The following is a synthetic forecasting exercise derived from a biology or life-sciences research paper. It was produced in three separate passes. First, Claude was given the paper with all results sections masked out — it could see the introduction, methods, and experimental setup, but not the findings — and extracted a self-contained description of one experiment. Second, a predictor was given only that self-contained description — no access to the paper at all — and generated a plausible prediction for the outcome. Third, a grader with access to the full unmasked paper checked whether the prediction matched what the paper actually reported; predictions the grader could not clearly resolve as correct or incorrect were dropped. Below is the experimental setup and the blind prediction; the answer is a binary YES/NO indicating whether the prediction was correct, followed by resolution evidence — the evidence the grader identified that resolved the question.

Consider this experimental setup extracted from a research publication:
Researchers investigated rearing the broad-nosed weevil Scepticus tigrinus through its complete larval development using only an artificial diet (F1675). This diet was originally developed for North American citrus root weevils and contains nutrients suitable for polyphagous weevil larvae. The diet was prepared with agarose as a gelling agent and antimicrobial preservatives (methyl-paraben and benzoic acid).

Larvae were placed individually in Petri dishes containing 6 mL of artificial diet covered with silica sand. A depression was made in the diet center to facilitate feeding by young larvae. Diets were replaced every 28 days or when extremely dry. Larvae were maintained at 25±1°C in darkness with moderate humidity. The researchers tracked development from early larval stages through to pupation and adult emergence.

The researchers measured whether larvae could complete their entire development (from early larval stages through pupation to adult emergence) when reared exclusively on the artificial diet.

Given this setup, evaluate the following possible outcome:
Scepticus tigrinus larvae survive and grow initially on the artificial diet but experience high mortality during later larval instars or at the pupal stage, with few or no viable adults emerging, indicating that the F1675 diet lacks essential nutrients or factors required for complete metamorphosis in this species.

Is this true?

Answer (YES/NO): YES